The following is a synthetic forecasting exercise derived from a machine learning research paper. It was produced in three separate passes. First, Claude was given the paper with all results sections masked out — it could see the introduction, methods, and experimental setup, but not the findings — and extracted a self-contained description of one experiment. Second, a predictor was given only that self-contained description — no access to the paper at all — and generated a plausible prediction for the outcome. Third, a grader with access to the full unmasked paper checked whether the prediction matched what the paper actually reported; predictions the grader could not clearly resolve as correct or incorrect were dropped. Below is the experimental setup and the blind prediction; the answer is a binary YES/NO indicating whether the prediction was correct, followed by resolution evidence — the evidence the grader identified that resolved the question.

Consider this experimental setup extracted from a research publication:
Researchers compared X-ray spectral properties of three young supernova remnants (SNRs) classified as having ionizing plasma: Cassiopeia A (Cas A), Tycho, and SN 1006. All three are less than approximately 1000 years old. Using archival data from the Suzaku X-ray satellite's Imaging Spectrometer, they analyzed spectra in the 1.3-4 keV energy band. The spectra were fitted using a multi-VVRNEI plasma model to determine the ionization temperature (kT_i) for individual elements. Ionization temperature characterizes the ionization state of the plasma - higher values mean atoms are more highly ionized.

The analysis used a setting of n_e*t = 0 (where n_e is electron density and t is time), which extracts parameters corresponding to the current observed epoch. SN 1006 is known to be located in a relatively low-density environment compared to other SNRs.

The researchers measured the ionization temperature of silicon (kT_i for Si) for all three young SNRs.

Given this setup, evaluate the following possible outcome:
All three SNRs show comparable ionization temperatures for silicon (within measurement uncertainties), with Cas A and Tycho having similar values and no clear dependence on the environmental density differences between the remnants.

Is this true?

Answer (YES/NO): NO